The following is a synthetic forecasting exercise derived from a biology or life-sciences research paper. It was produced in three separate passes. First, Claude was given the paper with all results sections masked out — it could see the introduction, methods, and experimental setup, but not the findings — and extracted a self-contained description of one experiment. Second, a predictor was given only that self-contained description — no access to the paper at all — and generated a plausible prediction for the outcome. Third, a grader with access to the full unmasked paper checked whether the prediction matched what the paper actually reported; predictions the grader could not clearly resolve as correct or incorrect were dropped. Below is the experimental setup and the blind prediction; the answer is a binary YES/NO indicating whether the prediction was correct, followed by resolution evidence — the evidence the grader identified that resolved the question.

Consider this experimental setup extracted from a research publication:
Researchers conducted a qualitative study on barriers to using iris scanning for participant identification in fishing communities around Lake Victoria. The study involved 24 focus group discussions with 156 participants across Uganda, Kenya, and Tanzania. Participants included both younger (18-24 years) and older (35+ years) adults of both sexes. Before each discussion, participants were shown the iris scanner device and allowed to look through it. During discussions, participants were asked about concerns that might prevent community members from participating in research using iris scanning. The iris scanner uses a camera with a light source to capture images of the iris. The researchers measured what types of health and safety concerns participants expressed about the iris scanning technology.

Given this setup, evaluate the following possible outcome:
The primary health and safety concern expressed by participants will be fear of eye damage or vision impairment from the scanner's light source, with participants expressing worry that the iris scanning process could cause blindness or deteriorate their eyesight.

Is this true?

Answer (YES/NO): YES